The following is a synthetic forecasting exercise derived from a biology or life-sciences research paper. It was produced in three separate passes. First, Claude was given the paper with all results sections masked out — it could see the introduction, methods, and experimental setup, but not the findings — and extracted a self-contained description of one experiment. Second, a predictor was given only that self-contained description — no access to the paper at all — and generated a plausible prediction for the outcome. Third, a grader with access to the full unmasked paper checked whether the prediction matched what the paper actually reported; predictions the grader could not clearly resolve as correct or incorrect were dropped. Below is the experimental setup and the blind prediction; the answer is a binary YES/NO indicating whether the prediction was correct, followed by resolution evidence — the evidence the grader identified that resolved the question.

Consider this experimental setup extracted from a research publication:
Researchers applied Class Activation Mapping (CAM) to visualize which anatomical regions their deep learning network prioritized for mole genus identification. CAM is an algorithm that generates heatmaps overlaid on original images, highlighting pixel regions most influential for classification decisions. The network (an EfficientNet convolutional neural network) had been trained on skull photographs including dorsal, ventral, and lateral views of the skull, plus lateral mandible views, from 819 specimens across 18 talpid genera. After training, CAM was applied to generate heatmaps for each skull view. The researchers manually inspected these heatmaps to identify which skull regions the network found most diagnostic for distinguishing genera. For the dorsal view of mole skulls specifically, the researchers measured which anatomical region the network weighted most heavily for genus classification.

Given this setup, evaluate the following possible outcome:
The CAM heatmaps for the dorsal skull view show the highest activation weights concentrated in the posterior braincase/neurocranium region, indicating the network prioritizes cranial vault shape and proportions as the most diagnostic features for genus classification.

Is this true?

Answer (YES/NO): NO